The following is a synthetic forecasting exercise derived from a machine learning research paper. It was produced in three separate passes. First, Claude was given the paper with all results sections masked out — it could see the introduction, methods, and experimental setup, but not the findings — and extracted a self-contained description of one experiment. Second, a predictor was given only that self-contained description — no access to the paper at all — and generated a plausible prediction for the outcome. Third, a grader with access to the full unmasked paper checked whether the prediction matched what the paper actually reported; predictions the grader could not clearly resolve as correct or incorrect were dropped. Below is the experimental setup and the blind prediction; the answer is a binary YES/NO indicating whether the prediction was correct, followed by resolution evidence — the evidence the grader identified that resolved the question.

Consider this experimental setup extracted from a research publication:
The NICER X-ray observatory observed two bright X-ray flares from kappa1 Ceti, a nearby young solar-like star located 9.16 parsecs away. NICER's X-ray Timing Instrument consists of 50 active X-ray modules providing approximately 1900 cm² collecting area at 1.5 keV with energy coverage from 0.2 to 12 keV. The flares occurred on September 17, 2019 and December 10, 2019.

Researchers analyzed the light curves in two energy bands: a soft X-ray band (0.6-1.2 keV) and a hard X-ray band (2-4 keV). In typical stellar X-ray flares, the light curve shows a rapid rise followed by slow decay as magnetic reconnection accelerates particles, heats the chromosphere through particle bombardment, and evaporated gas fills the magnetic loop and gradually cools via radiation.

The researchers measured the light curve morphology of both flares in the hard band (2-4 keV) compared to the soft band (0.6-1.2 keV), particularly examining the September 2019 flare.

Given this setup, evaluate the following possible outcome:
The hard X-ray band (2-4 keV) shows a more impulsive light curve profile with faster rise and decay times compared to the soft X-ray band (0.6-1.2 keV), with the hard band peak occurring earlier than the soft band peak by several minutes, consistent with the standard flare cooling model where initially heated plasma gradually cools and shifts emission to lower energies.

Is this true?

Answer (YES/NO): YES